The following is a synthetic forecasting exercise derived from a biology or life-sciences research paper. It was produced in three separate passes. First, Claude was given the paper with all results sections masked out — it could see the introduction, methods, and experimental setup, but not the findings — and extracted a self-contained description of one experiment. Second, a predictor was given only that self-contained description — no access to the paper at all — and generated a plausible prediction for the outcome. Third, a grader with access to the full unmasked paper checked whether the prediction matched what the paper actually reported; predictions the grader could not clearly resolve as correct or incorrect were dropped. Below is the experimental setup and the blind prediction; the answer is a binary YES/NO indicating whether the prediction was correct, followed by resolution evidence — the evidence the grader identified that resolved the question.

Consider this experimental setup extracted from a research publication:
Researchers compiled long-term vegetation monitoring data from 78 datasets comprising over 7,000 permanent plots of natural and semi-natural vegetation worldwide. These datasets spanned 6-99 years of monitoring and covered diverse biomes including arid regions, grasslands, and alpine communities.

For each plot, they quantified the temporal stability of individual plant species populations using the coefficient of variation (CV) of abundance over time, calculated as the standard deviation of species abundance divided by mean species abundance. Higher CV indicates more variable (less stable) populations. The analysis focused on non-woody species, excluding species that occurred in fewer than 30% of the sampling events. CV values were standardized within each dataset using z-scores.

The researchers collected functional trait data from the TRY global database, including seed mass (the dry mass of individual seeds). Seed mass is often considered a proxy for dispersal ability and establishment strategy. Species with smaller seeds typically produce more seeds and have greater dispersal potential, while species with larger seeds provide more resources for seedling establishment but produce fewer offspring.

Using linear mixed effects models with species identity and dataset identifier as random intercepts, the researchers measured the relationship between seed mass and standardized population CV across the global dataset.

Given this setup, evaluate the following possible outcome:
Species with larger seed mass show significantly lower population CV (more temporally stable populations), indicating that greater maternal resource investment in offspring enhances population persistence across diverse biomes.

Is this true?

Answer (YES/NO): YES